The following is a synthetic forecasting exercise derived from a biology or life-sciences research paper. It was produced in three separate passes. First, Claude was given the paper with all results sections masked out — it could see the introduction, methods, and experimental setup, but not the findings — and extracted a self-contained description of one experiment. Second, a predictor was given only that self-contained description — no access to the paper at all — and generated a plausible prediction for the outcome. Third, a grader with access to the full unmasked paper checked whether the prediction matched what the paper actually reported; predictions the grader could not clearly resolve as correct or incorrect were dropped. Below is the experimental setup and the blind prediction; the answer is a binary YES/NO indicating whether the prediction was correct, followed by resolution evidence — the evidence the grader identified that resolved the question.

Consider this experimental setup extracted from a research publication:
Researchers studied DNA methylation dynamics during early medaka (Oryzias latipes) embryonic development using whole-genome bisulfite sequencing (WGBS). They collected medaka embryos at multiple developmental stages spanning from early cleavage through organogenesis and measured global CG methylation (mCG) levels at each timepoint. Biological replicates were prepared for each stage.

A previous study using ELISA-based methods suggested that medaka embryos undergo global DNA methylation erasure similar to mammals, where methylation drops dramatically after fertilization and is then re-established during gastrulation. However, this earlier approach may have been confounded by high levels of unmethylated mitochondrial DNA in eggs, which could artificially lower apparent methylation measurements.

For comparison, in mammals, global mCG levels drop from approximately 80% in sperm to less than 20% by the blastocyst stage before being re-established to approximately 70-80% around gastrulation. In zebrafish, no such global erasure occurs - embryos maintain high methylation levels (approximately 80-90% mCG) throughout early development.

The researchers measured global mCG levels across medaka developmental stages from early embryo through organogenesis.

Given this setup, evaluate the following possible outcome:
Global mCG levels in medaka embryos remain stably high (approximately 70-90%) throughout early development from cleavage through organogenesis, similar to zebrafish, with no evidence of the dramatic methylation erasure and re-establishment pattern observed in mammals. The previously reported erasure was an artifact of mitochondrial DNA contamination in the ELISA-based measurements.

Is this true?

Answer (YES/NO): YES